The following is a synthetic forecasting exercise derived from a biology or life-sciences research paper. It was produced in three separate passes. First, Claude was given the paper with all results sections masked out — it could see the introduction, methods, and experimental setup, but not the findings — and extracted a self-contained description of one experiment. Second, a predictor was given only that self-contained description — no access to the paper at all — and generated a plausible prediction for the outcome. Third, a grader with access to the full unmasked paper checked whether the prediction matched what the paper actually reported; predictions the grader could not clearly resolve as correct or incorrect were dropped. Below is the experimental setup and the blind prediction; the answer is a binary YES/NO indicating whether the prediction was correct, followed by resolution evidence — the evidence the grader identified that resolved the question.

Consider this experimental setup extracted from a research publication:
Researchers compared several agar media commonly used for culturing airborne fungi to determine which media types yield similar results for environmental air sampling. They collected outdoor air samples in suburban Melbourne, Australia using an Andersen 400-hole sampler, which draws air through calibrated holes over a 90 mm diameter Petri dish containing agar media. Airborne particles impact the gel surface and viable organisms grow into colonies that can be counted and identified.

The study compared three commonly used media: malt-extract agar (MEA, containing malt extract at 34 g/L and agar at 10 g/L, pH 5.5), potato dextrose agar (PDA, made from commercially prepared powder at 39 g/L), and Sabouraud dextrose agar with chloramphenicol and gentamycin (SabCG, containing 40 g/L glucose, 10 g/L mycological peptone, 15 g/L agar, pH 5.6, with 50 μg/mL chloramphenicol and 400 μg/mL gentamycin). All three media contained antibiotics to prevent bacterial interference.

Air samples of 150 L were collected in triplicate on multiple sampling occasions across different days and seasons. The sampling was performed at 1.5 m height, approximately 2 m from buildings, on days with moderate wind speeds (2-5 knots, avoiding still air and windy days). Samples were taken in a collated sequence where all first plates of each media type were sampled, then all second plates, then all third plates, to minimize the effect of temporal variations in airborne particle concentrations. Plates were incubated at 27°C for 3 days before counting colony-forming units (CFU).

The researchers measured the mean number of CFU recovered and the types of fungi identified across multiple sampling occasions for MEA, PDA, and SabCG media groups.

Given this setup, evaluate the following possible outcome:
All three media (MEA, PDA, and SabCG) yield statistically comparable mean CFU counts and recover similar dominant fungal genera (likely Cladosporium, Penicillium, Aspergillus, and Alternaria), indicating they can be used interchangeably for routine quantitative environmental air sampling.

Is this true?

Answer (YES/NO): YES